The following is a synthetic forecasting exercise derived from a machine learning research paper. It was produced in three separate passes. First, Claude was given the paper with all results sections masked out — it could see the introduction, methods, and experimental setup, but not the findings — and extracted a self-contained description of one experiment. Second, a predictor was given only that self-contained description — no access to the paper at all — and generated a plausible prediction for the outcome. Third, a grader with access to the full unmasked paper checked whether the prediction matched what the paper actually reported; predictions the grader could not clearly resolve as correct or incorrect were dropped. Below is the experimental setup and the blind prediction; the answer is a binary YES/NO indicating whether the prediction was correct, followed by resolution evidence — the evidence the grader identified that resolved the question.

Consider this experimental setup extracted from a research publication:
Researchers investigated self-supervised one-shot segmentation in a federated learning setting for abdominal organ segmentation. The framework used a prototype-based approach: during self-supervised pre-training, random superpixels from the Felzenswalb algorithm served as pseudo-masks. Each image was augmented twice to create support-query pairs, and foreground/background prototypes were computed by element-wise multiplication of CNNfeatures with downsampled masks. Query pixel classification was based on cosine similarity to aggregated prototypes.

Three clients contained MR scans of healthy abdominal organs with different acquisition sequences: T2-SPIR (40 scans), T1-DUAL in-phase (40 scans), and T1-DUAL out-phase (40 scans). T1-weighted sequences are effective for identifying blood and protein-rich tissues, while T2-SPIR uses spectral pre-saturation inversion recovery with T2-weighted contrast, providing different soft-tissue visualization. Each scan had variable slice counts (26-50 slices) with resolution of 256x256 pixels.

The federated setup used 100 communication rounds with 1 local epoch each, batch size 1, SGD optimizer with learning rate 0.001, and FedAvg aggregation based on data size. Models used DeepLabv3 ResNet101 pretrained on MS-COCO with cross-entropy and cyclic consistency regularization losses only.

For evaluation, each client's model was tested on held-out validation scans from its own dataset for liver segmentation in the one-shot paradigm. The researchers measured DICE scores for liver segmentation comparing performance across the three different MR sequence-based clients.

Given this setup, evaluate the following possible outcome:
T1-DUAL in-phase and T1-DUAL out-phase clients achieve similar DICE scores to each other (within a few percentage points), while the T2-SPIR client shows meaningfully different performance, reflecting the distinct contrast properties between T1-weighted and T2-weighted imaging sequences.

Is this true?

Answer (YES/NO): YES